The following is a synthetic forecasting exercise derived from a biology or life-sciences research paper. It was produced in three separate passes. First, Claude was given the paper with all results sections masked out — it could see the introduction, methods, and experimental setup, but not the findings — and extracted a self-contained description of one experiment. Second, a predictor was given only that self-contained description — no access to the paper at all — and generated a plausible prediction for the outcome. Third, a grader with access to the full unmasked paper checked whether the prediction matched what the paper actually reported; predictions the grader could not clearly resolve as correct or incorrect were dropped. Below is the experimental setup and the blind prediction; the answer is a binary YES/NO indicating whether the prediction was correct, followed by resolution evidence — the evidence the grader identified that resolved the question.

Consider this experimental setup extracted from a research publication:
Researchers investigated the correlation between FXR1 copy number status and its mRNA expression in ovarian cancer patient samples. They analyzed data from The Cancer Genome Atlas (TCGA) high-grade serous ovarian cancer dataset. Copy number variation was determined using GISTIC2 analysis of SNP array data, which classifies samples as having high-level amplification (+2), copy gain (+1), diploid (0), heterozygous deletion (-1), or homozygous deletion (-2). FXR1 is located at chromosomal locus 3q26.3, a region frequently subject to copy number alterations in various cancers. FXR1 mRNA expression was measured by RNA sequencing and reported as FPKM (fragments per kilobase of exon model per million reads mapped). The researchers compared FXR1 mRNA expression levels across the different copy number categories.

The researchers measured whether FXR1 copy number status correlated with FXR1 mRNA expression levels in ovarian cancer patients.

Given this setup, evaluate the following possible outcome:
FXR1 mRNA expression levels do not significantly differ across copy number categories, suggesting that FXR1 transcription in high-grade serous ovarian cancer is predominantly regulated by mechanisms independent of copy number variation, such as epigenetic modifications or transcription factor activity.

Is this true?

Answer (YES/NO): NO